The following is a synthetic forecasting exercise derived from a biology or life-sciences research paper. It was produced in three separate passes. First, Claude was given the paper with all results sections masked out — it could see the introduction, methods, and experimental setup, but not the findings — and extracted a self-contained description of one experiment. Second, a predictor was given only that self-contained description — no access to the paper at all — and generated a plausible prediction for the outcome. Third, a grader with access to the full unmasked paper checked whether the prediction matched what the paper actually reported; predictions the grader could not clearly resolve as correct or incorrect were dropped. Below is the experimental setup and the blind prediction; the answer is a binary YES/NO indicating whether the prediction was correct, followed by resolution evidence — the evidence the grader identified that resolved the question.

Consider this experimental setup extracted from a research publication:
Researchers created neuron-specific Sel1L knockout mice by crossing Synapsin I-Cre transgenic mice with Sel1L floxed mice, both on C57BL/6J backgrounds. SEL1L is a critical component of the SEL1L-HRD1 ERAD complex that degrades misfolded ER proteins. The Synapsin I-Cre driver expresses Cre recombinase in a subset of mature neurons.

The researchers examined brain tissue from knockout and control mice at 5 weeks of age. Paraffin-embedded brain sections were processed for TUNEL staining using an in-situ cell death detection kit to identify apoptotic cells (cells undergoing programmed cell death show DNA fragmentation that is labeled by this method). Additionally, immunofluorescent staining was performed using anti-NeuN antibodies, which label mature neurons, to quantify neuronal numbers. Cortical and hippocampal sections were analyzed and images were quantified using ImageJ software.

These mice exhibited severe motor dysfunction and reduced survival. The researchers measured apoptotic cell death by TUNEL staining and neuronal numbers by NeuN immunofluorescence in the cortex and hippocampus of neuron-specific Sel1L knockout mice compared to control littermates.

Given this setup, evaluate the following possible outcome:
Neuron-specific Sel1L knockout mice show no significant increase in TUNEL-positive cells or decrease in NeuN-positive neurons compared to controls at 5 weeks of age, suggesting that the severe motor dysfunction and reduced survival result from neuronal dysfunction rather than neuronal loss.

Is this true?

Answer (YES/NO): YES